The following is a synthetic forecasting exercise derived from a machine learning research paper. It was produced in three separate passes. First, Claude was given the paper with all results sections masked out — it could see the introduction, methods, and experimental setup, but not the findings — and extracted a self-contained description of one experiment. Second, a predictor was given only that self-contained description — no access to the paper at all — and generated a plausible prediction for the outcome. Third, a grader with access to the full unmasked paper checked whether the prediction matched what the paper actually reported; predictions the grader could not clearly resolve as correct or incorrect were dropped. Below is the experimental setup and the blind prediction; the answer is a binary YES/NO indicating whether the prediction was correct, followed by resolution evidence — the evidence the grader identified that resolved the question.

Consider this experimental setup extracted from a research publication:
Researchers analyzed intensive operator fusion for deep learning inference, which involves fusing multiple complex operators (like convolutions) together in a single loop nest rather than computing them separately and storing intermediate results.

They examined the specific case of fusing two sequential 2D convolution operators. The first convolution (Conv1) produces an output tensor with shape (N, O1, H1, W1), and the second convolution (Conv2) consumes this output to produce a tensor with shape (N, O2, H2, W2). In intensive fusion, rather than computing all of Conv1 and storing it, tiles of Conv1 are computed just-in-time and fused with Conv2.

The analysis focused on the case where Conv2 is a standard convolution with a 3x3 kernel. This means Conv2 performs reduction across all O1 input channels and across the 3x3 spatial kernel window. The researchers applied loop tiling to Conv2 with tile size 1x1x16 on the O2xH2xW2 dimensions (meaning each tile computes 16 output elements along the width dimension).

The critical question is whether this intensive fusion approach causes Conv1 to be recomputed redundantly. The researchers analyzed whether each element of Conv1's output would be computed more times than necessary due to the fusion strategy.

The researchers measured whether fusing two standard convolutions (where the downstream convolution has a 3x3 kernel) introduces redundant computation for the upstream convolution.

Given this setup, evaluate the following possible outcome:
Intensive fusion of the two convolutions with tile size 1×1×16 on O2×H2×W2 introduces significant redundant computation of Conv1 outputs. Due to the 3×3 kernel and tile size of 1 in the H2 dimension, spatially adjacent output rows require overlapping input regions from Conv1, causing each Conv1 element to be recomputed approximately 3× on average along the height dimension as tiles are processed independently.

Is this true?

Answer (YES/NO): YES